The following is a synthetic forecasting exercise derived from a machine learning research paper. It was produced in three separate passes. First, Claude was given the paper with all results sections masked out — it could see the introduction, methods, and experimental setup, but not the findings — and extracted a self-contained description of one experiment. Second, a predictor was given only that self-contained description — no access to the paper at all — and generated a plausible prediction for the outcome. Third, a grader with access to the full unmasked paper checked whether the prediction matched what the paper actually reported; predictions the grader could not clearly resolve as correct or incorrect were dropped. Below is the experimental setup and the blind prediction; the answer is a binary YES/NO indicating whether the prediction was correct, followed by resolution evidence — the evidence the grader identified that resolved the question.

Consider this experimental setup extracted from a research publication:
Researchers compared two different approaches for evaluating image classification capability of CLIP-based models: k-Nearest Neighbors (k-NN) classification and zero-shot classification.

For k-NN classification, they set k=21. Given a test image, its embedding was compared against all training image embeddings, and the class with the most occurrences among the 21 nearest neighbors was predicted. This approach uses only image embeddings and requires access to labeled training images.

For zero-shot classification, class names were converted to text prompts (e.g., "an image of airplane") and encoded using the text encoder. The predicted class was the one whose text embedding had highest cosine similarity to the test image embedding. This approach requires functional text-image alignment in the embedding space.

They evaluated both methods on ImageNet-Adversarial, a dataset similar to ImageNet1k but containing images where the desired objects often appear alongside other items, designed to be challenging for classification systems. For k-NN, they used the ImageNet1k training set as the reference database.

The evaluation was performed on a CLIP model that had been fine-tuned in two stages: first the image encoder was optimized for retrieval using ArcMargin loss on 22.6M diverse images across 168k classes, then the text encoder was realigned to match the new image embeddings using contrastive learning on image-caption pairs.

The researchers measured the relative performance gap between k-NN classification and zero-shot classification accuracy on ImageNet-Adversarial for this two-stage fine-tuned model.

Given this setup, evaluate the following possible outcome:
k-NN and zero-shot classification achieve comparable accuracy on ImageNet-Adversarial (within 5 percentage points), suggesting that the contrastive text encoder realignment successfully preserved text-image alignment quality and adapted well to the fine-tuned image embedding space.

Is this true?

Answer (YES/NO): NO